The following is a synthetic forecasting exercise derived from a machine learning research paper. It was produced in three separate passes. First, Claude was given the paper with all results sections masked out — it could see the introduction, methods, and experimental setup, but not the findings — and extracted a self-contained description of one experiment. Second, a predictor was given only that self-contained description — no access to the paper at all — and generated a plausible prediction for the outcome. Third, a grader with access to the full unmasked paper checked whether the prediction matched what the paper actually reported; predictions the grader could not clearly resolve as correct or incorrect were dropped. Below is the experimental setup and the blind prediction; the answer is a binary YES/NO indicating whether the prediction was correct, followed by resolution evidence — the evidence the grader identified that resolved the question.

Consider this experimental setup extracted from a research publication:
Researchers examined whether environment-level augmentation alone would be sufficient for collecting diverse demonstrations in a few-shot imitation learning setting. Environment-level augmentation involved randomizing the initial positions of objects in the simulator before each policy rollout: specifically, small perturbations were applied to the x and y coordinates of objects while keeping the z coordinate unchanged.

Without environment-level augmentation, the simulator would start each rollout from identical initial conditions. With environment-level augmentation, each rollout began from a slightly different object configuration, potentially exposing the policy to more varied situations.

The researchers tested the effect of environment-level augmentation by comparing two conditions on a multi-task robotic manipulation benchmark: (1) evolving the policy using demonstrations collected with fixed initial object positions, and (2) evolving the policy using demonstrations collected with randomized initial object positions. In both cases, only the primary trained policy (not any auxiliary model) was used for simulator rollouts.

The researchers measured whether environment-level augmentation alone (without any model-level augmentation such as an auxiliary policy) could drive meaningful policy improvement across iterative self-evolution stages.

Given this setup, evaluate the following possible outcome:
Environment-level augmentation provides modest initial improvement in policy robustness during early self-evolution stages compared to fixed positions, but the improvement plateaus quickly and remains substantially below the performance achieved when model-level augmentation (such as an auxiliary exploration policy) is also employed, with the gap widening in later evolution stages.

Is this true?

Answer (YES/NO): NO